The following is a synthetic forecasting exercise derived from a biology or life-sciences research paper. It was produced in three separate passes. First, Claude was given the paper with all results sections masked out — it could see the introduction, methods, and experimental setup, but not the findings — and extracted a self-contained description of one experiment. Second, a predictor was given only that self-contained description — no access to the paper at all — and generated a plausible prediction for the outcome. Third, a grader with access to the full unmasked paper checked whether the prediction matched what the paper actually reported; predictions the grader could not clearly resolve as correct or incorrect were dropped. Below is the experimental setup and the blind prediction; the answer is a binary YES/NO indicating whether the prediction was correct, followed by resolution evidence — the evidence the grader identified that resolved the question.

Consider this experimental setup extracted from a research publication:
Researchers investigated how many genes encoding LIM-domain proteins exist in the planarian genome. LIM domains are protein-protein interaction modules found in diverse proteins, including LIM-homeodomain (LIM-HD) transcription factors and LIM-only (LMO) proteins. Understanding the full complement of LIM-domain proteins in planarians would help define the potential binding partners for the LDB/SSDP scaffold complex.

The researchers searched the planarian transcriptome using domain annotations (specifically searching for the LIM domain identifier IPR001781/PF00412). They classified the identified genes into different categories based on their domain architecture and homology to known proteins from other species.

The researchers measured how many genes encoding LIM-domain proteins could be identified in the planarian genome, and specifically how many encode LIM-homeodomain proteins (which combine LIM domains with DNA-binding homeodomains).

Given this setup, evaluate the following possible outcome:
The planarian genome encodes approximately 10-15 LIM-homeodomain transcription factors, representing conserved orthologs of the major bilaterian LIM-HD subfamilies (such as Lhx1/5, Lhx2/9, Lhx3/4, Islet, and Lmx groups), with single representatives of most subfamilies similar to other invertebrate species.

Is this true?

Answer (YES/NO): NO